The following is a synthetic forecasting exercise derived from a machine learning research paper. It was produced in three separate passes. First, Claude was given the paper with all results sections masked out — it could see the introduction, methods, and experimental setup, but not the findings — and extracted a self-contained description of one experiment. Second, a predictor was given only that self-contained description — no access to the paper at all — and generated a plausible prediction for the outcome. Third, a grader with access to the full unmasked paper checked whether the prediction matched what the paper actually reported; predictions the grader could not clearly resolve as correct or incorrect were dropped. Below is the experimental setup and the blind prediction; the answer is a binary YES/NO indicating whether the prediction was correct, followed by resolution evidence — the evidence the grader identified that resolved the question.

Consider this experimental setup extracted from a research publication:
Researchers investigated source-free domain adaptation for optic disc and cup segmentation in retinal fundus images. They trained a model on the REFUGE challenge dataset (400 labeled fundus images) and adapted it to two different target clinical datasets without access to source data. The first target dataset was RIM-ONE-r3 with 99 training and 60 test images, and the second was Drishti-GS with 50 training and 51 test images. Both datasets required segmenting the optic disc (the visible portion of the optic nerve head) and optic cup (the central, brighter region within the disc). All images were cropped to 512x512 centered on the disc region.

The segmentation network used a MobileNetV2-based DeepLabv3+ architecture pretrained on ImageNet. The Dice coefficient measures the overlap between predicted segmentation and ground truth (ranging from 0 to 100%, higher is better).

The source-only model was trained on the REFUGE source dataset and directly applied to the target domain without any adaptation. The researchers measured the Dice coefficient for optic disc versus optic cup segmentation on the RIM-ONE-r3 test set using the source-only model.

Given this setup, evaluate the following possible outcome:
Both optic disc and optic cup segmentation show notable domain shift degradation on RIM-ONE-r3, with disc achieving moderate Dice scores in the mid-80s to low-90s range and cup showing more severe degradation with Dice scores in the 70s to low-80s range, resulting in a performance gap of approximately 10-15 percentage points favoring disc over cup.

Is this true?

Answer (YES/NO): NO